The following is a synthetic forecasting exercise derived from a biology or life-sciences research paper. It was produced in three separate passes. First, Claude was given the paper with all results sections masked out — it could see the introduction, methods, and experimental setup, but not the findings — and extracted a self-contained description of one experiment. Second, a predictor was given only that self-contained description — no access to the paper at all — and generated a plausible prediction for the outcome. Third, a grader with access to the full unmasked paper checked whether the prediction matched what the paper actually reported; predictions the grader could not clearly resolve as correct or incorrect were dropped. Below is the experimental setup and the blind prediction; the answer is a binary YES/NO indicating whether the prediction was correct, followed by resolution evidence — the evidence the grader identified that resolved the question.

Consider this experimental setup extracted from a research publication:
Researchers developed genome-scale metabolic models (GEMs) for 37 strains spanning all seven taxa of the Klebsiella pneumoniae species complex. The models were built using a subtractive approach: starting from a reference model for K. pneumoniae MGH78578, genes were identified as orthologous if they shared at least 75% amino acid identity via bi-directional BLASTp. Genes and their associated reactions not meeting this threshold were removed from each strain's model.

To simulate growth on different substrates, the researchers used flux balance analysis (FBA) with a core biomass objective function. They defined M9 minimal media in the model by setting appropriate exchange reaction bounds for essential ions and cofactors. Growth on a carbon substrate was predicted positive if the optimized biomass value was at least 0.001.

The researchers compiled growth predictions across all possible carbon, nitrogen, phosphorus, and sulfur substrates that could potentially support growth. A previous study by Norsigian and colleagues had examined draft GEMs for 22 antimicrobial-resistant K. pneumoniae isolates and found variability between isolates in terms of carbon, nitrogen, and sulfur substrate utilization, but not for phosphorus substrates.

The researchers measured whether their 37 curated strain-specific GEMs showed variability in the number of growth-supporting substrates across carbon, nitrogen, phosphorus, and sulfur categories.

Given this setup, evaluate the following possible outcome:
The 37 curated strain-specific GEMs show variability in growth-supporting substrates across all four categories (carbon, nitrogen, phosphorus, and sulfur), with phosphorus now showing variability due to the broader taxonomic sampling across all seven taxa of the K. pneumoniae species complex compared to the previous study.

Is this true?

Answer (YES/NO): NO